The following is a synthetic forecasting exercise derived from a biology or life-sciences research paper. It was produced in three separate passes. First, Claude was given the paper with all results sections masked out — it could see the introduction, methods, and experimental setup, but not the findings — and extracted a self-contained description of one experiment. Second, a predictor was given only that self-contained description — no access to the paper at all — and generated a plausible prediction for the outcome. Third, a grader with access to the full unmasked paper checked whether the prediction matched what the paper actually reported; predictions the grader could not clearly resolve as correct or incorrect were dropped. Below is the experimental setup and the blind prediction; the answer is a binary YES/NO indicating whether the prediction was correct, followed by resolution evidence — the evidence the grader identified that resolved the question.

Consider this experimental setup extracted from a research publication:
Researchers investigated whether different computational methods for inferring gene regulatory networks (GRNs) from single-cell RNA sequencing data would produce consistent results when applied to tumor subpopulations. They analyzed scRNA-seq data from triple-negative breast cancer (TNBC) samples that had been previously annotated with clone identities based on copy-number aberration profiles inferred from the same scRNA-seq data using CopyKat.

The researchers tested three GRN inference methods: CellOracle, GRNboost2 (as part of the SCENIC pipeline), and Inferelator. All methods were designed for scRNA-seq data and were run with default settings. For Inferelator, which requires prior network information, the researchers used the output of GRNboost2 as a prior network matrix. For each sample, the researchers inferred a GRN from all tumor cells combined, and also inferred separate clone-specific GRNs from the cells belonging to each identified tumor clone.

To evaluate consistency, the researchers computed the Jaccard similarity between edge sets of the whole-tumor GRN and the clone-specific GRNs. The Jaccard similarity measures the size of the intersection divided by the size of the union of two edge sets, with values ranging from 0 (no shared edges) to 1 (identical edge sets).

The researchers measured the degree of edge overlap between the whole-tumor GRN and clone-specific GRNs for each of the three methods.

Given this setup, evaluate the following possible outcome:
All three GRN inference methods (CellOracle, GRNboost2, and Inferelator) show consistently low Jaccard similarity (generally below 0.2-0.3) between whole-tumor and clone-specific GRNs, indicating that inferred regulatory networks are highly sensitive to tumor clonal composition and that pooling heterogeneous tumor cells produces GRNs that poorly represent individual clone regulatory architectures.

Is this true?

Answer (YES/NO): NO